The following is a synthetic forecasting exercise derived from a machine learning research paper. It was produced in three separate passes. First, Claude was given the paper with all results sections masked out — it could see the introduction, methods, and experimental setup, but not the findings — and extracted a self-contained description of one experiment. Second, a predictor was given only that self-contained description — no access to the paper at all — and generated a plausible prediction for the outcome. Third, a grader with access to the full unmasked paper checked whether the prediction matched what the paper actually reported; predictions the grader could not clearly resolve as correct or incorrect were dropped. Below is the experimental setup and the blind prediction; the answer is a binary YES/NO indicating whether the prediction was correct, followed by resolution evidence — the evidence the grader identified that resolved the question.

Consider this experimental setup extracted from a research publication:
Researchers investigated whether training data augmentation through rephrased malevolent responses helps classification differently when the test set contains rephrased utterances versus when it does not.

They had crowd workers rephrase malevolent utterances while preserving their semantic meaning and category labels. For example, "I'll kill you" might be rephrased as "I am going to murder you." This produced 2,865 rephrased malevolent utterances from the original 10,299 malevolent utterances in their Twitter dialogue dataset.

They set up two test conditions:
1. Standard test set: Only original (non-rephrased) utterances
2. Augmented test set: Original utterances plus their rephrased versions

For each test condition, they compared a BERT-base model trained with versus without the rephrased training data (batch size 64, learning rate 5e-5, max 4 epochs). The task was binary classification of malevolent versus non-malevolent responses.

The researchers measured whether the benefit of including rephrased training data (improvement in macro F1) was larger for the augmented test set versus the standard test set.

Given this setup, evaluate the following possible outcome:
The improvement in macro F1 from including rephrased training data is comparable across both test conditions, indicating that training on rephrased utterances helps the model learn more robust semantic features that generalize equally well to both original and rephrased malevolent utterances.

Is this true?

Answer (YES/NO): NO